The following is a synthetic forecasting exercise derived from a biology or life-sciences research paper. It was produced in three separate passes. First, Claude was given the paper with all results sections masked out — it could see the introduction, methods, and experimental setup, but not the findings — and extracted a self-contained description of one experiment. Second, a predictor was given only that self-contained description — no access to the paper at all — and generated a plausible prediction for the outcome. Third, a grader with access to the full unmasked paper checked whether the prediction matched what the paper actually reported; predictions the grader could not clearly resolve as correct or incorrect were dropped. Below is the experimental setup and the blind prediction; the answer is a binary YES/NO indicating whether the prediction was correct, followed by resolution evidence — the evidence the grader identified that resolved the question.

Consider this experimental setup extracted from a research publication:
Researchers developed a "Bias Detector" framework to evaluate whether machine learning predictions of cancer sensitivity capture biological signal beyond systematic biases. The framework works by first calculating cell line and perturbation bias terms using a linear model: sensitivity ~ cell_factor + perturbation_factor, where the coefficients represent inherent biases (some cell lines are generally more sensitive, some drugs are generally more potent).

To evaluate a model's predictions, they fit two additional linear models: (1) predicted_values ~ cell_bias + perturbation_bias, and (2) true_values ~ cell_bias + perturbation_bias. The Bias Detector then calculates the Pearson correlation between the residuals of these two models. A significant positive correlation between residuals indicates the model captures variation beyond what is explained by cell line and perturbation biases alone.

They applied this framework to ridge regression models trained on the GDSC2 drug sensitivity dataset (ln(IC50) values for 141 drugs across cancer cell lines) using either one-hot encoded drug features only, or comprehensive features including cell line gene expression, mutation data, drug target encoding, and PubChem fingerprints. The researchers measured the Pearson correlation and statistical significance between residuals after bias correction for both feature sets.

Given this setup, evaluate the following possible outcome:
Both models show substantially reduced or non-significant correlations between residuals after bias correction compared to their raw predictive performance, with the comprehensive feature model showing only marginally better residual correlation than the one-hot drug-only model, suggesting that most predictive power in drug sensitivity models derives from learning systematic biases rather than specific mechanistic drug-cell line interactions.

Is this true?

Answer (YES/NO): YES